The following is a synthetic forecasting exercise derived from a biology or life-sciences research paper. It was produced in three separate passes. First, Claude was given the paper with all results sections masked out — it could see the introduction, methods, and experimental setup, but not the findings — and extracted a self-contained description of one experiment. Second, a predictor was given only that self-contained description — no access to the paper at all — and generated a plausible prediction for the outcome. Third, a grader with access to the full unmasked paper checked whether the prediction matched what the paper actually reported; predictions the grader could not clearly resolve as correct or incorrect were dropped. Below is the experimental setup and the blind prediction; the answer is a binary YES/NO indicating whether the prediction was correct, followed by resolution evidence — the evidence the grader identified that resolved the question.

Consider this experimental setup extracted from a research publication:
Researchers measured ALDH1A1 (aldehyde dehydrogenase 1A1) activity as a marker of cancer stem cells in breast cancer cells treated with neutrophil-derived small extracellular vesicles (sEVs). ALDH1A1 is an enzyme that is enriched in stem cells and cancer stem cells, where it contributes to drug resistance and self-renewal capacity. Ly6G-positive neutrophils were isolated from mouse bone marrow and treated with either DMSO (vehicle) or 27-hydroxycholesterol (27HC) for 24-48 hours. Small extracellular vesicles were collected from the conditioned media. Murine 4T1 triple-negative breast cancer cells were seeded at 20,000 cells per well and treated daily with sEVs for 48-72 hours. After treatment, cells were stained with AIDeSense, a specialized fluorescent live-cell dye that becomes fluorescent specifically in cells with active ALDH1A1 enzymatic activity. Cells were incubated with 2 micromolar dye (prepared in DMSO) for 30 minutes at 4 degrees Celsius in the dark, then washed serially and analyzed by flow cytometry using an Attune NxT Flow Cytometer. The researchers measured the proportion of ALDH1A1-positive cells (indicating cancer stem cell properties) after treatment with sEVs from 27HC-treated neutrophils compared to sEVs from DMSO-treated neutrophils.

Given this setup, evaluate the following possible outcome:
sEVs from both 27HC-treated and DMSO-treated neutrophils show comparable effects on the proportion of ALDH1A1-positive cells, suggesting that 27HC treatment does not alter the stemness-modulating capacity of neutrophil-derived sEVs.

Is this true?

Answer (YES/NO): NO